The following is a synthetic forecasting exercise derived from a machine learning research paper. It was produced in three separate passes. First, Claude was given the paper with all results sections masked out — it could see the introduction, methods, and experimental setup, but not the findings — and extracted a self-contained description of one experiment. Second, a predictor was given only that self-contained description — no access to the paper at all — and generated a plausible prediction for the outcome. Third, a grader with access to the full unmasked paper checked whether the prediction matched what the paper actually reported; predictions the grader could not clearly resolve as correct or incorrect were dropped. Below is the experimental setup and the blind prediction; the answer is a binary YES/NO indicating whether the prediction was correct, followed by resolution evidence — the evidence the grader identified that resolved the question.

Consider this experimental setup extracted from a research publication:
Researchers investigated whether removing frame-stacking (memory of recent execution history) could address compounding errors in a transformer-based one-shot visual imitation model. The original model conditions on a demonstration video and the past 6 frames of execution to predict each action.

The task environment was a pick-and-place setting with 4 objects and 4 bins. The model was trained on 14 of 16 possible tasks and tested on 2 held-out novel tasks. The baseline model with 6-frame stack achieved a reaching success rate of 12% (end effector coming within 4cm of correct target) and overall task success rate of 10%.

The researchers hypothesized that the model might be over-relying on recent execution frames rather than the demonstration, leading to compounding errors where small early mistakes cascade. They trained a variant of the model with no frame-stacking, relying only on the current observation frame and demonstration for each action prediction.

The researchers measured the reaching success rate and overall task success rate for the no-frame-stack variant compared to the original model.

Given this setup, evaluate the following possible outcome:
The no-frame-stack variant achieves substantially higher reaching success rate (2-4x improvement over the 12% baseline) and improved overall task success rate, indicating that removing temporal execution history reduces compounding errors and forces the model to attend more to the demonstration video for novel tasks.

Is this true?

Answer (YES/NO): NO